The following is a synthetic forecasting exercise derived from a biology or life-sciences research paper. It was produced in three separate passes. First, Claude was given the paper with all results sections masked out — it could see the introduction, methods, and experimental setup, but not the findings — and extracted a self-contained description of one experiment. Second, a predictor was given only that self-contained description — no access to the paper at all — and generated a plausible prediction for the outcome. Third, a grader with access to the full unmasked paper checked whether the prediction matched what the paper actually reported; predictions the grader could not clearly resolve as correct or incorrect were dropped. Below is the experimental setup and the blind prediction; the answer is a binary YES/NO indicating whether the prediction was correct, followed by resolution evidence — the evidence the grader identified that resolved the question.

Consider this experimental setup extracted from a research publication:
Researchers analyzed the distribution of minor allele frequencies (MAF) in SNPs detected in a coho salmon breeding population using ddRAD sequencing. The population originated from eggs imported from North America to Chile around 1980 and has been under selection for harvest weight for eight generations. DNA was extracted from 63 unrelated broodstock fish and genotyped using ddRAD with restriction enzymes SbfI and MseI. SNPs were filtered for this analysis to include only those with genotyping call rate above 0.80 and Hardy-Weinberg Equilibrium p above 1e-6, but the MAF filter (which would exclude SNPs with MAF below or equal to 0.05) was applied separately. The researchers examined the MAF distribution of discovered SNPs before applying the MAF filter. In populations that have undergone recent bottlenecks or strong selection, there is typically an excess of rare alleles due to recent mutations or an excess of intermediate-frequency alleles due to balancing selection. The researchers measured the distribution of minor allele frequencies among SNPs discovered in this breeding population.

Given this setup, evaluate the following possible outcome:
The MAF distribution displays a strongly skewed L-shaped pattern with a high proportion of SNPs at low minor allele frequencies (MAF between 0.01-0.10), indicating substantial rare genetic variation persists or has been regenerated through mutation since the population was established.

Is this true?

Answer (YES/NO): YES